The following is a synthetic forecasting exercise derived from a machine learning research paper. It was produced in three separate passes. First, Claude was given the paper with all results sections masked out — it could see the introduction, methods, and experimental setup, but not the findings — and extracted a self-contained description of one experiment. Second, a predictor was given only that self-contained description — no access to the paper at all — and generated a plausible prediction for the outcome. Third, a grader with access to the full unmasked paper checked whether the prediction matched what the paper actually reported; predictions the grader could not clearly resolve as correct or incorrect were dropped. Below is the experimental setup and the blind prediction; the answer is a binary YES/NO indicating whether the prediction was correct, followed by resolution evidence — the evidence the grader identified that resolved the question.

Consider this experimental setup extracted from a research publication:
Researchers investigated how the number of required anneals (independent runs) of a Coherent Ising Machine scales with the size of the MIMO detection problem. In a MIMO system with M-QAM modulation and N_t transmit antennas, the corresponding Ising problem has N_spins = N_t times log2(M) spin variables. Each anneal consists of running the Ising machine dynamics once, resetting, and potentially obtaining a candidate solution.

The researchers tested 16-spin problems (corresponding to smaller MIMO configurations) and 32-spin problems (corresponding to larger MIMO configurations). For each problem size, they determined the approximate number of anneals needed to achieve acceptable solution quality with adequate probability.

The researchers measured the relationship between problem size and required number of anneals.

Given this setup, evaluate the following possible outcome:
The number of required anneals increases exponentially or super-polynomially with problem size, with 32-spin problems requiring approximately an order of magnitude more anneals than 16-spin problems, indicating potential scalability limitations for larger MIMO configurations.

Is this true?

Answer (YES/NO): NO